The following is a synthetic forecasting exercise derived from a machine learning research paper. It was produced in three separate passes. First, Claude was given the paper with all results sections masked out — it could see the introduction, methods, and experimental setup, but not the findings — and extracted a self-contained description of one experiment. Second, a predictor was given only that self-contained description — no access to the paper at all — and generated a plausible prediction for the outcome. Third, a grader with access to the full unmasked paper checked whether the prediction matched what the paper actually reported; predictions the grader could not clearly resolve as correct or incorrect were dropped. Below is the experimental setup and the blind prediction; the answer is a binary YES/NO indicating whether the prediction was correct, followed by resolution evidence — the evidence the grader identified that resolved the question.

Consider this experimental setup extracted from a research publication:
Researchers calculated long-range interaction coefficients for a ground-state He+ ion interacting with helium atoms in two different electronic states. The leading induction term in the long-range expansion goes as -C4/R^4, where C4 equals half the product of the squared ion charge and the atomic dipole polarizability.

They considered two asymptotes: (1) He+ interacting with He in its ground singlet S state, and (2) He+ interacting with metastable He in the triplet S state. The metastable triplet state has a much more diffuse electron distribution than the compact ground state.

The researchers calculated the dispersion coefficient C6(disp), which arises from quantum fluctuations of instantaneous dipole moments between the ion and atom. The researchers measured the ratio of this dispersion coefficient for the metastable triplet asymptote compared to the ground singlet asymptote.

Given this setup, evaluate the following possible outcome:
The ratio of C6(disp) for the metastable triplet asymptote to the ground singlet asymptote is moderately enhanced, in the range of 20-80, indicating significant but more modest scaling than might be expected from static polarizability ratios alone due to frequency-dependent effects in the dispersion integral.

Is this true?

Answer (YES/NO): NO